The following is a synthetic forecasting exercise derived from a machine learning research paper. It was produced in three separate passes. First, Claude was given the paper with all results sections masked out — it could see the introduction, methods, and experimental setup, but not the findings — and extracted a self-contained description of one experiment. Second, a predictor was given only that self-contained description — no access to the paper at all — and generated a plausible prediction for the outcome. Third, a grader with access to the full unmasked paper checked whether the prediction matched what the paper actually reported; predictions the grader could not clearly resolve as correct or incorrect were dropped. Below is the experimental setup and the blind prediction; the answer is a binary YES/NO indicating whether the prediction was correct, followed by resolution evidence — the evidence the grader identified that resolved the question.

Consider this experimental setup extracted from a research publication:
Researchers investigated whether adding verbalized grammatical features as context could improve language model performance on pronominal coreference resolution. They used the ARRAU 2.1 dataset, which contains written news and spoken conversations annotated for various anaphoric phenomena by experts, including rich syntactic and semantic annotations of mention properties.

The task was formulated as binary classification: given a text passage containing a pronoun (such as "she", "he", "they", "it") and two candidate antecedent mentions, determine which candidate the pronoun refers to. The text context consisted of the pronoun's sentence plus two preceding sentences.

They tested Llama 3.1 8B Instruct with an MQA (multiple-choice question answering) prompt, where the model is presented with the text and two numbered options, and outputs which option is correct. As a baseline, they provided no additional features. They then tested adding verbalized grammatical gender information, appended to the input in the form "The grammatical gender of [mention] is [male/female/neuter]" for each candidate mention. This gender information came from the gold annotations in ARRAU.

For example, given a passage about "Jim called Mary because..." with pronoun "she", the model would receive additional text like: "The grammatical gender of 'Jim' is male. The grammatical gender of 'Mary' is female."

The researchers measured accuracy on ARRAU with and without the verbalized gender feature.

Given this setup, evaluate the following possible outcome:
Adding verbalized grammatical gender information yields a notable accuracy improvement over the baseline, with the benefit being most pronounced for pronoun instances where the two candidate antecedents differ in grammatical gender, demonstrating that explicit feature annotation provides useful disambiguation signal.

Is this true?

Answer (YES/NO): NO